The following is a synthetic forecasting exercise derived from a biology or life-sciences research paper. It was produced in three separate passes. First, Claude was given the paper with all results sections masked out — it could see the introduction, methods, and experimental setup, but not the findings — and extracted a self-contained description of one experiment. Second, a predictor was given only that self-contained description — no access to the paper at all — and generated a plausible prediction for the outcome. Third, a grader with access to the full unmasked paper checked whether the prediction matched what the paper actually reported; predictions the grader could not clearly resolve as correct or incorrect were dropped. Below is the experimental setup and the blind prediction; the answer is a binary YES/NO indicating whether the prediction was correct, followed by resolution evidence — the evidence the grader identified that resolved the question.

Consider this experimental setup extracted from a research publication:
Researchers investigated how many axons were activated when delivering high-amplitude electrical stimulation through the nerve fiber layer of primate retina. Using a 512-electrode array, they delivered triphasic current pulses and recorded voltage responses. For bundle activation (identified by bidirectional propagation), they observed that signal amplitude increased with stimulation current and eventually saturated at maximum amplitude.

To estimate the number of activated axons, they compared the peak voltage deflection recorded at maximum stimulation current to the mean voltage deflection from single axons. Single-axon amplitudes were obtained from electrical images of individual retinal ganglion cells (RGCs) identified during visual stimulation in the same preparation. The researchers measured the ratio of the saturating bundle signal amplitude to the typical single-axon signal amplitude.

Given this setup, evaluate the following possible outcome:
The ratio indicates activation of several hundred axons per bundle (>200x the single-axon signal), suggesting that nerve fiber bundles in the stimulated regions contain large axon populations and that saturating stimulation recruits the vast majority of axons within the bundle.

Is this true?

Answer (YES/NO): NO